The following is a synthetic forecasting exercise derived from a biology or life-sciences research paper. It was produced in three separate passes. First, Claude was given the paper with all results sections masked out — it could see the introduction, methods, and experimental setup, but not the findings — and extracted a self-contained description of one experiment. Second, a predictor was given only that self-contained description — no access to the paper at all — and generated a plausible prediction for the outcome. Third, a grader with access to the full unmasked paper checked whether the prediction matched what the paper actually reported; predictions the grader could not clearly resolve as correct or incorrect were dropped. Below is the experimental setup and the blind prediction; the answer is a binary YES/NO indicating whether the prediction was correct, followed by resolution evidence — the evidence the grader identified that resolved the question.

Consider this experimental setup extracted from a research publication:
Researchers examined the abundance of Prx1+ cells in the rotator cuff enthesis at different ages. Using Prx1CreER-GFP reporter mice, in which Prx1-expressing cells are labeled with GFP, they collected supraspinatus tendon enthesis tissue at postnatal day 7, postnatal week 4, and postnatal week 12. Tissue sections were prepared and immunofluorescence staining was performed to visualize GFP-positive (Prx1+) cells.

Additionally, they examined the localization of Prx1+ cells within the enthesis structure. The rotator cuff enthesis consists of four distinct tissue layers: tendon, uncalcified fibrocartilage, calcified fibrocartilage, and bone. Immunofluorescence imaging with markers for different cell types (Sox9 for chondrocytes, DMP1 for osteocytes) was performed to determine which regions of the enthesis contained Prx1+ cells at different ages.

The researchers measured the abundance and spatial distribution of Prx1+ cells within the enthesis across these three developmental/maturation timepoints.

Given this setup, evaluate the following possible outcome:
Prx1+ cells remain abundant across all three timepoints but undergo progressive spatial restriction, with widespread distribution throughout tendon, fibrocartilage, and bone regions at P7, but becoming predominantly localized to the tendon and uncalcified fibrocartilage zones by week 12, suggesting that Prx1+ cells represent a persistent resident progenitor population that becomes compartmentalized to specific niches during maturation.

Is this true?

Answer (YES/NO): NO